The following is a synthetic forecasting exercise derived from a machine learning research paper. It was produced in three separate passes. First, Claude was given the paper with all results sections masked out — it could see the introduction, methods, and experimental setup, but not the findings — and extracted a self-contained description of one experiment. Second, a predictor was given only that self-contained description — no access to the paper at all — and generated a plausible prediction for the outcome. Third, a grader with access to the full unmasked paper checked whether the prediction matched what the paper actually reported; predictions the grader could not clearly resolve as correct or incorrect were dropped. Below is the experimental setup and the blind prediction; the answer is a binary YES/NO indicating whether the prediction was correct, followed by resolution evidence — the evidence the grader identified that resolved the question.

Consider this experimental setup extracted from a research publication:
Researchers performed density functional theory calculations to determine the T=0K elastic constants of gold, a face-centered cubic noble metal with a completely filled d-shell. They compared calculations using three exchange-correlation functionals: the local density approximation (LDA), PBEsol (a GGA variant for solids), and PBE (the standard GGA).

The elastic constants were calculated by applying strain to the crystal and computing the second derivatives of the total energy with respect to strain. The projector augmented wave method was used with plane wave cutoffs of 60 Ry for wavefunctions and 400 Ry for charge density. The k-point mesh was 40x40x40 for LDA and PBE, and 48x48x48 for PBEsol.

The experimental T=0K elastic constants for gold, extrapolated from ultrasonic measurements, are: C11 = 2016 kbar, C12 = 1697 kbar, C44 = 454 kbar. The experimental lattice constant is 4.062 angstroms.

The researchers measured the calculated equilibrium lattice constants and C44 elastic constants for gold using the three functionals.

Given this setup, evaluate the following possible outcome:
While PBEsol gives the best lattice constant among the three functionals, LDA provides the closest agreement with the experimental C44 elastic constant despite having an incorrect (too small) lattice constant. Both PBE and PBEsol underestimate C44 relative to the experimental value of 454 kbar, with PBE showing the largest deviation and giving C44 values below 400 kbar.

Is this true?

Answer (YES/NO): NO